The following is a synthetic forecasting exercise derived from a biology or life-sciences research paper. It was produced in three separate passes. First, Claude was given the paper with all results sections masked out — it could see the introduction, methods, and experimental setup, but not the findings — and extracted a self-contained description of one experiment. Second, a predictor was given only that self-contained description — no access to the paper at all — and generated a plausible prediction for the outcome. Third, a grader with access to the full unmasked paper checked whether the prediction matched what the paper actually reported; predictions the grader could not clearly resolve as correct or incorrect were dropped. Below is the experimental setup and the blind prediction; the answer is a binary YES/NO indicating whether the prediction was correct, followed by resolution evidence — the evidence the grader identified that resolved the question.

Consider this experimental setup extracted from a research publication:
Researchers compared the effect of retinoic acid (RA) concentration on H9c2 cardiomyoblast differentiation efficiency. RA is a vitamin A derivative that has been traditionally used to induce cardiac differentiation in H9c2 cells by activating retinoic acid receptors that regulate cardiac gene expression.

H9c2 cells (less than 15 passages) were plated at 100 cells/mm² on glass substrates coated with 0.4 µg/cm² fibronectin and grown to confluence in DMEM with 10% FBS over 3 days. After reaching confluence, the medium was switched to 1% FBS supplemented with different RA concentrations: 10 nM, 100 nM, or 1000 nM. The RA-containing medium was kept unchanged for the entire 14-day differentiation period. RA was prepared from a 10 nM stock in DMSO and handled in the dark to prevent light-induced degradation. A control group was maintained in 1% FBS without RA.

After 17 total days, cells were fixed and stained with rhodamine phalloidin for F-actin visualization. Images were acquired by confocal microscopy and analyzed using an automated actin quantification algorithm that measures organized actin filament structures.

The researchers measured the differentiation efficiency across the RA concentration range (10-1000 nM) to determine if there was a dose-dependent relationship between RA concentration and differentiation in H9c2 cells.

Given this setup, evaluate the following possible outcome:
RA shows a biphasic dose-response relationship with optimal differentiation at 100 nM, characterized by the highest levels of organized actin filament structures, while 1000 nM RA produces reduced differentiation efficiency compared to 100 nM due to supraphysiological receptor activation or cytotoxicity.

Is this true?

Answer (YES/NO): NO